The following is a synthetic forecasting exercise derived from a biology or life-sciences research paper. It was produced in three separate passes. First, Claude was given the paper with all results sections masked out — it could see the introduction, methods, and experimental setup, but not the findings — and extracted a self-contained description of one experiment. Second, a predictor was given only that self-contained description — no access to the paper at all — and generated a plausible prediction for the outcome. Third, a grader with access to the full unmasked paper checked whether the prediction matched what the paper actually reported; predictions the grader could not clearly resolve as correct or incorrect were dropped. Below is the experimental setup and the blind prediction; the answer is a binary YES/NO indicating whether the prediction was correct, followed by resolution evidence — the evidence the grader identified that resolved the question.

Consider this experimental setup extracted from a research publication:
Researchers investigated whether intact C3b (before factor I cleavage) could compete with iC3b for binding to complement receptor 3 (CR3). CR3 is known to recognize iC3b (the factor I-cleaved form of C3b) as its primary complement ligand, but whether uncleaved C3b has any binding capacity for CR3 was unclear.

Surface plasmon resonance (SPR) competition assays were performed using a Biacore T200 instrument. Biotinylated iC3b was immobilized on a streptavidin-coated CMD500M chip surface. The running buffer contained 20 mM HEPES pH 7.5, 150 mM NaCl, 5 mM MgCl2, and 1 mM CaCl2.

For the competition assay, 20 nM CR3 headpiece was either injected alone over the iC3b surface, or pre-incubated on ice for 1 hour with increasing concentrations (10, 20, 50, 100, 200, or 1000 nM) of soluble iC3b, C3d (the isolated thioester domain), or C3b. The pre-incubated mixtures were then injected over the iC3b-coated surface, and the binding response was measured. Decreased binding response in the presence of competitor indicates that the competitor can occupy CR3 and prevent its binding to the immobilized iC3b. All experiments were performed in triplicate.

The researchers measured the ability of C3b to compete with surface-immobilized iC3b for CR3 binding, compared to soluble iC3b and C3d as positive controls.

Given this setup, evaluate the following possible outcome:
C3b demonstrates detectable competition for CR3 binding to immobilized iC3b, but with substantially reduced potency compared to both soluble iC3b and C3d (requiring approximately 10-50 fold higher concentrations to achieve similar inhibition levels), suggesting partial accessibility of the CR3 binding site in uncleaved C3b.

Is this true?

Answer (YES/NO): NO